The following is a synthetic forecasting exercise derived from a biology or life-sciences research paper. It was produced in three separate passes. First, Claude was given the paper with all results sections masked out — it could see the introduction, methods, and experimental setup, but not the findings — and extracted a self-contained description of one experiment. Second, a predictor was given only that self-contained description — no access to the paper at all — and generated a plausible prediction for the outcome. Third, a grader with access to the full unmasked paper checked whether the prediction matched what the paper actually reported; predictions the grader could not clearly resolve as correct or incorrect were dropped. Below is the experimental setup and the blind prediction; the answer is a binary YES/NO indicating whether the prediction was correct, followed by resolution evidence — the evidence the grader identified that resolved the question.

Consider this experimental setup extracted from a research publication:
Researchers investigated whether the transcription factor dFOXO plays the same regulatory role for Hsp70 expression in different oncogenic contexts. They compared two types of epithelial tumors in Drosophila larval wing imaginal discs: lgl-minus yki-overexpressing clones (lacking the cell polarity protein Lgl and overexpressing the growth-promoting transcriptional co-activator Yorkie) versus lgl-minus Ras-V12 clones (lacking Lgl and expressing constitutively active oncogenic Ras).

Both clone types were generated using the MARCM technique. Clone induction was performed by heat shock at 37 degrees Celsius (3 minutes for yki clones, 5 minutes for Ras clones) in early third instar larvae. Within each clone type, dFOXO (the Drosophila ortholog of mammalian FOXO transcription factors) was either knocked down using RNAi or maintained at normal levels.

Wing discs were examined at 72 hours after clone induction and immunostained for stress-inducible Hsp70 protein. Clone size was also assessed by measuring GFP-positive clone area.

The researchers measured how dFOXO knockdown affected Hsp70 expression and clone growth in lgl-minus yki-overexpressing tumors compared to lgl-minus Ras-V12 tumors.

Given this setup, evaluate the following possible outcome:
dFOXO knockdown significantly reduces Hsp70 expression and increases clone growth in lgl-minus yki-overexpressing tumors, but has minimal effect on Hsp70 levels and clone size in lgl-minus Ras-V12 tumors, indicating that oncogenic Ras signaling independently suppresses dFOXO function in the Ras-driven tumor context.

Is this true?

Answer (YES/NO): NO